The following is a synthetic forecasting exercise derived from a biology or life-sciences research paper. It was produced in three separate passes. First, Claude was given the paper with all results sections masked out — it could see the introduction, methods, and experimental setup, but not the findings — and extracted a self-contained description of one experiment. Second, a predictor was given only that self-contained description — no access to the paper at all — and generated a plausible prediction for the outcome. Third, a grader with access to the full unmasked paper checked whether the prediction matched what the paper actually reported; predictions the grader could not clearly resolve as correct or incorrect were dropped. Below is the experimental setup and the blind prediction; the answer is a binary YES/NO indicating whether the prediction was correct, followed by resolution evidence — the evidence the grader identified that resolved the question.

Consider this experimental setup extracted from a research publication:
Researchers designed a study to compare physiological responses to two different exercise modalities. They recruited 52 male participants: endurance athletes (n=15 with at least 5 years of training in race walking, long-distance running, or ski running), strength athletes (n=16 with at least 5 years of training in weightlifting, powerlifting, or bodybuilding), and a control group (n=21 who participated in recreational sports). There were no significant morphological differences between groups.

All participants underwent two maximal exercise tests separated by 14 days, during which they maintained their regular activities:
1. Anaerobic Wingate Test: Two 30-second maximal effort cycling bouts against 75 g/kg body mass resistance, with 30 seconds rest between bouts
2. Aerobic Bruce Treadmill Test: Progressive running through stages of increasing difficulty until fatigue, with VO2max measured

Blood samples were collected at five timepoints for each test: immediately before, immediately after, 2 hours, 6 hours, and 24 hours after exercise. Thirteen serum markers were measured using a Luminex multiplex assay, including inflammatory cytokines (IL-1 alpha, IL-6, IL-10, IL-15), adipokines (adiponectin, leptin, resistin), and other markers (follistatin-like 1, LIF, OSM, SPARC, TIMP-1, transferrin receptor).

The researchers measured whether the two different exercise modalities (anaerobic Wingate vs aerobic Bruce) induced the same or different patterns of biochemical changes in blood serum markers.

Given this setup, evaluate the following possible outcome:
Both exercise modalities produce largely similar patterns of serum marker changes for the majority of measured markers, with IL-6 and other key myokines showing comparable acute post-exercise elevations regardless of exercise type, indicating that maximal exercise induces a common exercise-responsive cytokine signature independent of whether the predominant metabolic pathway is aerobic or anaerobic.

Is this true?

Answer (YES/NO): NO